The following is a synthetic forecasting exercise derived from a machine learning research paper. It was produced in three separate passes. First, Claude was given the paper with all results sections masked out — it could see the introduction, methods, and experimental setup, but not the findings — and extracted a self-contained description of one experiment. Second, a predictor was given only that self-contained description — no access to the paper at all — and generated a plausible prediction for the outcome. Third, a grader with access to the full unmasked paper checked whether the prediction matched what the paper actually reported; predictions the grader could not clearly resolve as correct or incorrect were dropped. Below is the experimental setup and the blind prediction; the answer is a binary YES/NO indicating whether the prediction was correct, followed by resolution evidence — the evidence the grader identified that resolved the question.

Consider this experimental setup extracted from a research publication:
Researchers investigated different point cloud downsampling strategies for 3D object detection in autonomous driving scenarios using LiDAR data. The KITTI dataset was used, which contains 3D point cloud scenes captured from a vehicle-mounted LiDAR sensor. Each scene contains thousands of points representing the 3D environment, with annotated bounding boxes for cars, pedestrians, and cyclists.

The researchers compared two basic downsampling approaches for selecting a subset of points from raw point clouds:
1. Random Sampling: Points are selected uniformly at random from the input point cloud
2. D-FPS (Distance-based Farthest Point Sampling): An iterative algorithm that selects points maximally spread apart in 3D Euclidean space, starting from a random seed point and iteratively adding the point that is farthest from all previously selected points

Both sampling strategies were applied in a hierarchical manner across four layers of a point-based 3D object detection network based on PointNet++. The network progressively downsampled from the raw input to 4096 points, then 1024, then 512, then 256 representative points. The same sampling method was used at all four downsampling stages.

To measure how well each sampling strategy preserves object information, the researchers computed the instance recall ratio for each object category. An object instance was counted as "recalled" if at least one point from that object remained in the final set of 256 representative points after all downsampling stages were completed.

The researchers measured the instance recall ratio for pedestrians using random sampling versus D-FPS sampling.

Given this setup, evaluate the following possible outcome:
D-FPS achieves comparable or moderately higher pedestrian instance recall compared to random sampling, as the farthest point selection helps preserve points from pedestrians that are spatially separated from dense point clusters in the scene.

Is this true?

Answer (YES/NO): NO